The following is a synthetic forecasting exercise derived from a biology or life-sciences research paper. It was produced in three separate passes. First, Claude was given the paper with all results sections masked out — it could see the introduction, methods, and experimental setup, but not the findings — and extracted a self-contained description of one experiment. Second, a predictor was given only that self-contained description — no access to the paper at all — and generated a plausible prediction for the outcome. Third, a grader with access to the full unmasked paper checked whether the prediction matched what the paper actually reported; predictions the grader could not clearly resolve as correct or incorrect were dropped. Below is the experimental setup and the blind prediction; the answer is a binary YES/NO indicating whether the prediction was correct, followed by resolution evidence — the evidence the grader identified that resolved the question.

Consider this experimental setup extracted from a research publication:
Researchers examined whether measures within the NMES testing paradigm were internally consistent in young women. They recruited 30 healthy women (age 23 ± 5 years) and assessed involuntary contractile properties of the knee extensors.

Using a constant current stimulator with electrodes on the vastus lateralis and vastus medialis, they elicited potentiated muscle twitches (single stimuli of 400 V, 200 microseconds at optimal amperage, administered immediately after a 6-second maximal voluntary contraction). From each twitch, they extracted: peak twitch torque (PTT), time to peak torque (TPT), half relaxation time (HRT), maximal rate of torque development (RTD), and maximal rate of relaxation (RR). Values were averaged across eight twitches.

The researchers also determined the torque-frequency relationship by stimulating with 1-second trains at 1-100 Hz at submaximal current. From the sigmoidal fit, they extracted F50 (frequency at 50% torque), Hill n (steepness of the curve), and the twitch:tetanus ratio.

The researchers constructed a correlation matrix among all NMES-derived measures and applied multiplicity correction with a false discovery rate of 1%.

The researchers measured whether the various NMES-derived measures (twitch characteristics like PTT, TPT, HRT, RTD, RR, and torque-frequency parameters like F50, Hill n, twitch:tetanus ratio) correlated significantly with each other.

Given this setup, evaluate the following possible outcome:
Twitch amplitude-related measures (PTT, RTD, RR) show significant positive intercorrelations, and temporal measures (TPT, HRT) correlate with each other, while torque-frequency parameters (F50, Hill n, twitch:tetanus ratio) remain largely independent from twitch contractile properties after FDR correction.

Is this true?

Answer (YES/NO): NO